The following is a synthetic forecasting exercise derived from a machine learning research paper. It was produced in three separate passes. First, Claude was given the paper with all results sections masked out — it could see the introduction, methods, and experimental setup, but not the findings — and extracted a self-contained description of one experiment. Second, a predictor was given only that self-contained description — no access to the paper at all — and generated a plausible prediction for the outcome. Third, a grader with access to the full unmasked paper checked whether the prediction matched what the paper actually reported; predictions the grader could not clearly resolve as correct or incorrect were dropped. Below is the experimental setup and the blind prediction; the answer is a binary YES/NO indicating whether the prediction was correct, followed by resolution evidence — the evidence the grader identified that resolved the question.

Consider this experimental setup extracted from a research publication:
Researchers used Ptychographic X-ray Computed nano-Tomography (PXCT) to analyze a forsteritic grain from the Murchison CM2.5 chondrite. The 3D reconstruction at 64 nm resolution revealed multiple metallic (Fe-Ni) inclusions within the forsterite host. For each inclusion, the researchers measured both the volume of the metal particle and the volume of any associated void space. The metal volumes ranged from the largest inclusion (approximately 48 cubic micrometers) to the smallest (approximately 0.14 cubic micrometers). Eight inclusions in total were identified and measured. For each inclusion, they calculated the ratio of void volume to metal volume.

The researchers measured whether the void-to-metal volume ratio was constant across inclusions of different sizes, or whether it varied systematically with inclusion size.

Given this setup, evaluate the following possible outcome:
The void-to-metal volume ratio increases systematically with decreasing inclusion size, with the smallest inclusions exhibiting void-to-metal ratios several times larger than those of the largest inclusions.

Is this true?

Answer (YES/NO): NO